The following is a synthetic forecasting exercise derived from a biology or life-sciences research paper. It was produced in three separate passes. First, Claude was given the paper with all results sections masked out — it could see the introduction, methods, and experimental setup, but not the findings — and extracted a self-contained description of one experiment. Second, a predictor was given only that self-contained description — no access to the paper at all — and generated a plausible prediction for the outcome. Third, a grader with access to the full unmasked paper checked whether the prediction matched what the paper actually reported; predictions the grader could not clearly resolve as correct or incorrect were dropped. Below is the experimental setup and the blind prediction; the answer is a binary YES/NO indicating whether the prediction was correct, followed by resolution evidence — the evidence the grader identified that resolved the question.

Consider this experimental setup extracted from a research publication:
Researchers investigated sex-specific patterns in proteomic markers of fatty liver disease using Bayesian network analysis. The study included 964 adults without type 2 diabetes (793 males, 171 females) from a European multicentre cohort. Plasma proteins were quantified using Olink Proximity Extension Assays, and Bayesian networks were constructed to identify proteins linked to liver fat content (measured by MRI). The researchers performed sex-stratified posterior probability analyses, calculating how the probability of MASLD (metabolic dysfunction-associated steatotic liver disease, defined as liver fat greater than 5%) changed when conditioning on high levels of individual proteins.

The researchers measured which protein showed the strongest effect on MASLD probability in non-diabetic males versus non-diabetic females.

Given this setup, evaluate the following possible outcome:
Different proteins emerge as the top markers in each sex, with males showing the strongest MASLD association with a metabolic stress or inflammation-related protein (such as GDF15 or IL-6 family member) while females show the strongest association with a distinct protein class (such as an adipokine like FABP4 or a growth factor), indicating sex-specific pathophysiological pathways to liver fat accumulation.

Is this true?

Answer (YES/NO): NO